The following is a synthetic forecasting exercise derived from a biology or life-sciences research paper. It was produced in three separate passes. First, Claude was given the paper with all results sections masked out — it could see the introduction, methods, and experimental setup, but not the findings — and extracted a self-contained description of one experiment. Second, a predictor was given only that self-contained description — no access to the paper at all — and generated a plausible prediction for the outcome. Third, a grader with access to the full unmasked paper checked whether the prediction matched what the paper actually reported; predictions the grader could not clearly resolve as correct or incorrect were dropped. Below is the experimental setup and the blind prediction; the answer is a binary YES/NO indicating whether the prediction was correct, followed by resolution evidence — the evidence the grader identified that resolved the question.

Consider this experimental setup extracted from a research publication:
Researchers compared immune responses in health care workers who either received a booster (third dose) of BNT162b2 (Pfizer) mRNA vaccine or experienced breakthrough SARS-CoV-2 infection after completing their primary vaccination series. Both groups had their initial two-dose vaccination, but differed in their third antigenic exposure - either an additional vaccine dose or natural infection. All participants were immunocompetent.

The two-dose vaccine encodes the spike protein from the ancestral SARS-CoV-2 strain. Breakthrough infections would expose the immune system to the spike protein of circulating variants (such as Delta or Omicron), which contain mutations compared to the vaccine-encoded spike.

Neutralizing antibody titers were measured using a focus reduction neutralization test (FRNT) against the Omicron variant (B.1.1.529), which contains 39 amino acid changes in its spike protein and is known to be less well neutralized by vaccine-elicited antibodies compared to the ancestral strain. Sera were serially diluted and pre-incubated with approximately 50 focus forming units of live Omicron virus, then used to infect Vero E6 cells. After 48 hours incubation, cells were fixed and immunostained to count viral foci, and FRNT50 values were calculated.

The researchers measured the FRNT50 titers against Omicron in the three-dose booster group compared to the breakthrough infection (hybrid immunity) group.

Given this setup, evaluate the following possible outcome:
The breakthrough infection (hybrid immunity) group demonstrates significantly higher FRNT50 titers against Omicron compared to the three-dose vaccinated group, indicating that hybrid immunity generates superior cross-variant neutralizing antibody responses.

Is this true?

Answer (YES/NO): NO